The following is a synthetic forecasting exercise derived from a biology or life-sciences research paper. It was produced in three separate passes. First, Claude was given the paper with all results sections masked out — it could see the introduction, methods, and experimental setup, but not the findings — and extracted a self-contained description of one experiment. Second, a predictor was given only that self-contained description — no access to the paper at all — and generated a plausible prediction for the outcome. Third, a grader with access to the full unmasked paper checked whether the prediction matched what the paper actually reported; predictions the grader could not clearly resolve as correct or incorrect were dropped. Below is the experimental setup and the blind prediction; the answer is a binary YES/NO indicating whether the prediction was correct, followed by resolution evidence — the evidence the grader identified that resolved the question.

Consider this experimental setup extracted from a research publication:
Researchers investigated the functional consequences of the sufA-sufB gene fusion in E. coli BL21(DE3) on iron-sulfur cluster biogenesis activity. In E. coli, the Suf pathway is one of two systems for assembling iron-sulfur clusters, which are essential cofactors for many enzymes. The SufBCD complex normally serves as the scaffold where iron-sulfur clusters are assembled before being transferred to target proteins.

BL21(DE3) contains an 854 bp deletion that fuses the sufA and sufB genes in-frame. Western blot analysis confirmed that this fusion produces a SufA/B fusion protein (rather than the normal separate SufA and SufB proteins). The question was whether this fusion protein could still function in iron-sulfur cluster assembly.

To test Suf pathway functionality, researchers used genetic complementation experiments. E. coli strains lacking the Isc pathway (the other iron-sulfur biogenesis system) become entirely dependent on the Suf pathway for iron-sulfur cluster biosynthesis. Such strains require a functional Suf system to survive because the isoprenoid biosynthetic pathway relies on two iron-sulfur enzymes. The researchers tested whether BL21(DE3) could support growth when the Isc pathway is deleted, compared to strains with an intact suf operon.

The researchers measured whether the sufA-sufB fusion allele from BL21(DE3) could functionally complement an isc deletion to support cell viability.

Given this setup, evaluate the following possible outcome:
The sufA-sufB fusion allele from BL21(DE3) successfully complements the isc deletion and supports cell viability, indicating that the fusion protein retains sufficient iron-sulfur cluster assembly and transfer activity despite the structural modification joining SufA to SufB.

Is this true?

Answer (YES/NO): NO